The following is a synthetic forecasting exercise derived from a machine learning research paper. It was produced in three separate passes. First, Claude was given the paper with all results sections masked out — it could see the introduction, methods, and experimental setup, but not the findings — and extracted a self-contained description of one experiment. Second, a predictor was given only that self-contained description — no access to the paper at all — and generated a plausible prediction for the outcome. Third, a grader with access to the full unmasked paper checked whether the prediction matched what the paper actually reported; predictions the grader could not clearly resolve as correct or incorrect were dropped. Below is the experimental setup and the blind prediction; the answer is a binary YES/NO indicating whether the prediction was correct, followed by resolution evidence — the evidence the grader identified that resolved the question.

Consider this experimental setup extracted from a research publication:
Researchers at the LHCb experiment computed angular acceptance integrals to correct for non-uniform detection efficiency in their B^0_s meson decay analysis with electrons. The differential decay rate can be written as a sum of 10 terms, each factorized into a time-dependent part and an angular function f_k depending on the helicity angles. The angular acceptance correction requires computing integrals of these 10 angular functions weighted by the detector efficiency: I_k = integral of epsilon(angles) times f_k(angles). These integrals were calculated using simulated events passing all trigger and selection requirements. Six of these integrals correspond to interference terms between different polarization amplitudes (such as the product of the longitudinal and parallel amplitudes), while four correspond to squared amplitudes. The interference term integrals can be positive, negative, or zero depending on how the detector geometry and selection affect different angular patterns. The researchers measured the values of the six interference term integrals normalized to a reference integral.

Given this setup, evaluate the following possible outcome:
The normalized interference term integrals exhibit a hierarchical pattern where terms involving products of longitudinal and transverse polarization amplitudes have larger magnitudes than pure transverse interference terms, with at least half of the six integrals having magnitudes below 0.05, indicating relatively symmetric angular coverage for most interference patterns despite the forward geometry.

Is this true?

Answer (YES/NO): YES